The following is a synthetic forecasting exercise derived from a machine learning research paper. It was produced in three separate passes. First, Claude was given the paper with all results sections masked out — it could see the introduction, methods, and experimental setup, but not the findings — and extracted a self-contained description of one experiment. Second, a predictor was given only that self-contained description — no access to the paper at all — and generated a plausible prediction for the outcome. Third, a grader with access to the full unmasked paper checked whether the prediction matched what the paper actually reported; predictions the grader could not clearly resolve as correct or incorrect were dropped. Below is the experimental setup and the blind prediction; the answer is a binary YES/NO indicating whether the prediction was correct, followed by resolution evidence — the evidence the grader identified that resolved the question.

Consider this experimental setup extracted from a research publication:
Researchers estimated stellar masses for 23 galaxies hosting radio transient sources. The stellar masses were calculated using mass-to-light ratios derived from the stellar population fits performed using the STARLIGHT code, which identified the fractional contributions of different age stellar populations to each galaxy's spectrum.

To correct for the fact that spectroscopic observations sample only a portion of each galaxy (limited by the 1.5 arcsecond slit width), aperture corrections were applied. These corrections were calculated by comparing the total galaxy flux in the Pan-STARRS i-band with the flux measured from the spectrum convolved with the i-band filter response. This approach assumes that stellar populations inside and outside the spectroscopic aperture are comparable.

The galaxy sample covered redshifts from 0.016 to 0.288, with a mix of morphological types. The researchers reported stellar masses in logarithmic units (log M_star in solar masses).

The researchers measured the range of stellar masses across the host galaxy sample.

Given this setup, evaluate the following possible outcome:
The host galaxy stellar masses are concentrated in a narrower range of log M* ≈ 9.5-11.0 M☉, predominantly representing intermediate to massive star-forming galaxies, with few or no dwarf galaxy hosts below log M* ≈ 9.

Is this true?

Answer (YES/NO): NO